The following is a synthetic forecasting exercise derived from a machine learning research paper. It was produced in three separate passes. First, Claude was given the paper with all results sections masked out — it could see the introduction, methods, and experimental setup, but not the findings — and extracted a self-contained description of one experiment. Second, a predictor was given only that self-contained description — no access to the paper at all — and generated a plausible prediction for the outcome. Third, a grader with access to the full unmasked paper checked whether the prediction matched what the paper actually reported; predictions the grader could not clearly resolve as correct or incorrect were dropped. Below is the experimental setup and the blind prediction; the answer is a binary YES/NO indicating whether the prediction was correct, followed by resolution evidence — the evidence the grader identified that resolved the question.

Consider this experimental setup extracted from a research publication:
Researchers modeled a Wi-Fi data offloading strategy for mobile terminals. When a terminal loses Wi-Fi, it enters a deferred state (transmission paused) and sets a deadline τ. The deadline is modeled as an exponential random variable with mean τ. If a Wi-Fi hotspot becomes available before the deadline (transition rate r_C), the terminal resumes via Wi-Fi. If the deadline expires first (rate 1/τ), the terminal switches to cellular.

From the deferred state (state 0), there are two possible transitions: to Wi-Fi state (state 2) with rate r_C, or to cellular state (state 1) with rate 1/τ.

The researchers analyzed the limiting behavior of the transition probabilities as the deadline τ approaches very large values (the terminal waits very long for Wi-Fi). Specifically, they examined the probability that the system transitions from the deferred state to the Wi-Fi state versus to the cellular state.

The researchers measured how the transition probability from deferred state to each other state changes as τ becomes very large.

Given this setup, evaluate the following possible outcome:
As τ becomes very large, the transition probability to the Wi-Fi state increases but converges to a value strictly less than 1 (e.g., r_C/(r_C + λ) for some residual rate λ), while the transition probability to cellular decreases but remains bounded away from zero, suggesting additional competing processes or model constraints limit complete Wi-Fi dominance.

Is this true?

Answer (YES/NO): NO